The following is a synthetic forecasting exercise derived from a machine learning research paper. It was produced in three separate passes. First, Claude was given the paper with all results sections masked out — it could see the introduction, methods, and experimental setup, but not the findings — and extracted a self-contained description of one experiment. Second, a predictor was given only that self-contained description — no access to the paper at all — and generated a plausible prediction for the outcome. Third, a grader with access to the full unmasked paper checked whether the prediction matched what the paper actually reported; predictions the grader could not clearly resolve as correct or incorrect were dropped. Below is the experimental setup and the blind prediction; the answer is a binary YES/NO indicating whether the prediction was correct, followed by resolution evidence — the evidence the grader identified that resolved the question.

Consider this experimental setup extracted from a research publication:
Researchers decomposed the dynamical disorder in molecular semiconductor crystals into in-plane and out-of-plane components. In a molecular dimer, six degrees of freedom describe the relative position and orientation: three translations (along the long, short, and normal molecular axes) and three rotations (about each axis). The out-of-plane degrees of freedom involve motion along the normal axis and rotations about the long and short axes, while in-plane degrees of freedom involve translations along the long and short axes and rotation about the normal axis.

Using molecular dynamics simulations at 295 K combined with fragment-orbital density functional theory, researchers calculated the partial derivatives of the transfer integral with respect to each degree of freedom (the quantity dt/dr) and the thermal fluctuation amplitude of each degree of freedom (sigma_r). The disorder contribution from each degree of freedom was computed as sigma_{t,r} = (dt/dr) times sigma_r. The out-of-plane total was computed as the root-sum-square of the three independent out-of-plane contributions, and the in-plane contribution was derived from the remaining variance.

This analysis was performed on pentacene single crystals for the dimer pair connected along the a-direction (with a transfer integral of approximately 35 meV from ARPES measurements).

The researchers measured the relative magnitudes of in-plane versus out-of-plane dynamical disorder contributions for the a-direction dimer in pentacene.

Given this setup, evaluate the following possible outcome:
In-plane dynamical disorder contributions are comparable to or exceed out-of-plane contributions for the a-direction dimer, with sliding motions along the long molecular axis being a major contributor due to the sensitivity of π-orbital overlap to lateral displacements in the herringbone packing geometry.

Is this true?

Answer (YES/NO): NO